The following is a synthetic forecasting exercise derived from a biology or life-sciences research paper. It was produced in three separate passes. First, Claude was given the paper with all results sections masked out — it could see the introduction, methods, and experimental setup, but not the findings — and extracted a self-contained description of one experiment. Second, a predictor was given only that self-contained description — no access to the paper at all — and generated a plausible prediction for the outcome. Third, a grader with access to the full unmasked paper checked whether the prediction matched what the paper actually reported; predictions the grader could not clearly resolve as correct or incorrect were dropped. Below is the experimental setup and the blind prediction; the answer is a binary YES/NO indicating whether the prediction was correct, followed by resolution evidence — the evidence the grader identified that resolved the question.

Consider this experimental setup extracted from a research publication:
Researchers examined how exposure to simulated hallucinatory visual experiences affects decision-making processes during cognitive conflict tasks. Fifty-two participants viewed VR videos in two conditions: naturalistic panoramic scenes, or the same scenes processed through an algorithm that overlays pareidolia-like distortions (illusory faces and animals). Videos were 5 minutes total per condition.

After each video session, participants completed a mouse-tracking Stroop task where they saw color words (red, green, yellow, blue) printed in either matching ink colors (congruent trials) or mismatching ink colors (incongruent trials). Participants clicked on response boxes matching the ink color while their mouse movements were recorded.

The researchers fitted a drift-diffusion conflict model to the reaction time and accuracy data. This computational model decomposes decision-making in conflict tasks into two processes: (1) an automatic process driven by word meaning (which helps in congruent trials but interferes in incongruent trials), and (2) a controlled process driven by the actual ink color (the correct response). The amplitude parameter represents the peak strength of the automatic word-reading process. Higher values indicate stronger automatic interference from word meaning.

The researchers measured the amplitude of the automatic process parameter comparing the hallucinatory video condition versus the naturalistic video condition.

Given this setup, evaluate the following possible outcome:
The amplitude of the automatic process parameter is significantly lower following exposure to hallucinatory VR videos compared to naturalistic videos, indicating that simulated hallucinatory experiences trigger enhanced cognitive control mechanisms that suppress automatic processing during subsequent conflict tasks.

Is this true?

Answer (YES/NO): YES